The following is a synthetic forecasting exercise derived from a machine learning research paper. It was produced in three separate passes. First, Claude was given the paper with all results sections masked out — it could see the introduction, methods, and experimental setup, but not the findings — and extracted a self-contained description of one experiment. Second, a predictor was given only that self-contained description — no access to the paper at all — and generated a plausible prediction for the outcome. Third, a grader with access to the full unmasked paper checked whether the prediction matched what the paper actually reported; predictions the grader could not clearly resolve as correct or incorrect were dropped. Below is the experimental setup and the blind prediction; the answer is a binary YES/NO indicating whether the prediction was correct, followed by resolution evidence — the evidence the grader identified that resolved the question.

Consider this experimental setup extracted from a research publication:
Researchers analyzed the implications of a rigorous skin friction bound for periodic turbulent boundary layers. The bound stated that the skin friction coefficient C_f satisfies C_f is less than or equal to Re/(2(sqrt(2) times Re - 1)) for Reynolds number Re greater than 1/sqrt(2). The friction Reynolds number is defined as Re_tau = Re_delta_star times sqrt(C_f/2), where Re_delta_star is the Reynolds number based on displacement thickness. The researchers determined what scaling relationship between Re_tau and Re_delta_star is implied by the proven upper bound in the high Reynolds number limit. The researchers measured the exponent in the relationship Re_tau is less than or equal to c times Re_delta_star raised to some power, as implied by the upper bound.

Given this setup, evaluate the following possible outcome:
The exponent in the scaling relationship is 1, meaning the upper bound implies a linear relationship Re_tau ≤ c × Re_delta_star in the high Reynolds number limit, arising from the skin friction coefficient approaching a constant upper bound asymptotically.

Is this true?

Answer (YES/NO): YES